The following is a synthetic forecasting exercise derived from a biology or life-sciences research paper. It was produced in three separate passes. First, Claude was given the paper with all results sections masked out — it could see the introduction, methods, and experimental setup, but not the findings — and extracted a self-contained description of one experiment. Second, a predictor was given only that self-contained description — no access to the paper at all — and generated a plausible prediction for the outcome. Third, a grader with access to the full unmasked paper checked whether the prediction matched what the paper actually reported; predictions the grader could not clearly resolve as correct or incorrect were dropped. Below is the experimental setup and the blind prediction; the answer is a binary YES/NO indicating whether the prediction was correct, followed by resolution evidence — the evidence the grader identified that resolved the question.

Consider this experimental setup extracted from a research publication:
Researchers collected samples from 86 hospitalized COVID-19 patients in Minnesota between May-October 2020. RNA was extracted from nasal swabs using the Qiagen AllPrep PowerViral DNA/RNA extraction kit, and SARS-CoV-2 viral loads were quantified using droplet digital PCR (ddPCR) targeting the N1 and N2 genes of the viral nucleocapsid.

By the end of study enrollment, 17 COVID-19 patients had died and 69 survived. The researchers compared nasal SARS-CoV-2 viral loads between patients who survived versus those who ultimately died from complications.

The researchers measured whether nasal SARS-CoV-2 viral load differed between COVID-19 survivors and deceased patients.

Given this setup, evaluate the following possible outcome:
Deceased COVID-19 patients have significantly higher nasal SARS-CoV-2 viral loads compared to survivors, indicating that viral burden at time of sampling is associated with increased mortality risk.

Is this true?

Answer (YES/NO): NO